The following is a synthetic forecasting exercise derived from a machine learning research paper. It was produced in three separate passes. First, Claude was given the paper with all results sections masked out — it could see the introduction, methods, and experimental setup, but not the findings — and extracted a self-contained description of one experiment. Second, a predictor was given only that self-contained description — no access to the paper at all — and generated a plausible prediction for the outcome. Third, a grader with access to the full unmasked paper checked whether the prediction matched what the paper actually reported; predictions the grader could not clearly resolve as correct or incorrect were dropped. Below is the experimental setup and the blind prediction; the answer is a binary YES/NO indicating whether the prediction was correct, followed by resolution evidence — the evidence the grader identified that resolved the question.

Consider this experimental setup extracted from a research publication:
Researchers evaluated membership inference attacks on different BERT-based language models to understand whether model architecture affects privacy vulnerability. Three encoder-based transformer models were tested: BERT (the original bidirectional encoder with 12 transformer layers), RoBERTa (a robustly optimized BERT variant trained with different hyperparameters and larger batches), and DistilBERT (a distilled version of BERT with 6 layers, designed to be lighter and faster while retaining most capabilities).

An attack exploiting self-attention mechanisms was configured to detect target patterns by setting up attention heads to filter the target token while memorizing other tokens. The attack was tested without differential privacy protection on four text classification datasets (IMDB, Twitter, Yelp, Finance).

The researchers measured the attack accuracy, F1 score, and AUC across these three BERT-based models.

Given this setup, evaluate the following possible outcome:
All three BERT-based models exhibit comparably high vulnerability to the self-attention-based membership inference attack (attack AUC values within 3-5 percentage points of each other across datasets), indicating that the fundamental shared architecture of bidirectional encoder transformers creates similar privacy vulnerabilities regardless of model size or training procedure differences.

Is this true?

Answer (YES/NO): NO